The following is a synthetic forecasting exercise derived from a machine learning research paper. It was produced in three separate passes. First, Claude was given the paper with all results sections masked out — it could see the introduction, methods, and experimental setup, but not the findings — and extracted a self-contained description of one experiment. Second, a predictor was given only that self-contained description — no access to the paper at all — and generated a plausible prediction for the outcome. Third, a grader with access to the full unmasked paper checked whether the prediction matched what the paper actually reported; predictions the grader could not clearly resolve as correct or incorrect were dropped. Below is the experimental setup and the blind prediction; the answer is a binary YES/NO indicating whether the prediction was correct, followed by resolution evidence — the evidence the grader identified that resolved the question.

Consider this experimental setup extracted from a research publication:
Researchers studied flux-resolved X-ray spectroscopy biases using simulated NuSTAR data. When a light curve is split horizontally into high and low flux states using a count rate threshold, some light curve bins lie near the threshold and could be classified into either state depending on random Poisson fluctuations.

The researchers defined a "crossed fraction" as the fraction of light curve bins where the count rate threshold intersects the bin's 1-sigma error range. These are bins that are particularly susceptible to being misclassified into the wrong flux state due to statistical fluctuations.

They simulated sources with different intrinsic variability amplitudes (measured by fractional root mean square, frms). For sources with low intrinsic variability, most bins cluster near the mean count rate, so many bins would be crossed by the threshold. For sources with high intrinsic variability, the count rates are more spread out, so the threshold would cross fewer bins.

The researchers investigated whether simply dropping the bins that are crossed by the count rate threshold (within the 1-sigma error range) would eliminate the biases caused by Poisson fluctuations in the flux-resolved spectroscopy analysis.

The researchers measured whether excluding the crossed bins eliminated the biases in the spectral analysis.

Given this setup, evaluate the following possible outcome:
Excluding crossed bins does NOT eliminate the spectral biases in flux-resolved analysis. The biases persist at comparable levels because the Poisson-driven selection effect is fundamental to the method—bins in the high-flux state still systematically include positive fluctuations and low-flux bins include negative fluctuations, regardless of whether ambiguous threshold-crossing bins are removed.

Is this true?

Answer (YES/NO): YES